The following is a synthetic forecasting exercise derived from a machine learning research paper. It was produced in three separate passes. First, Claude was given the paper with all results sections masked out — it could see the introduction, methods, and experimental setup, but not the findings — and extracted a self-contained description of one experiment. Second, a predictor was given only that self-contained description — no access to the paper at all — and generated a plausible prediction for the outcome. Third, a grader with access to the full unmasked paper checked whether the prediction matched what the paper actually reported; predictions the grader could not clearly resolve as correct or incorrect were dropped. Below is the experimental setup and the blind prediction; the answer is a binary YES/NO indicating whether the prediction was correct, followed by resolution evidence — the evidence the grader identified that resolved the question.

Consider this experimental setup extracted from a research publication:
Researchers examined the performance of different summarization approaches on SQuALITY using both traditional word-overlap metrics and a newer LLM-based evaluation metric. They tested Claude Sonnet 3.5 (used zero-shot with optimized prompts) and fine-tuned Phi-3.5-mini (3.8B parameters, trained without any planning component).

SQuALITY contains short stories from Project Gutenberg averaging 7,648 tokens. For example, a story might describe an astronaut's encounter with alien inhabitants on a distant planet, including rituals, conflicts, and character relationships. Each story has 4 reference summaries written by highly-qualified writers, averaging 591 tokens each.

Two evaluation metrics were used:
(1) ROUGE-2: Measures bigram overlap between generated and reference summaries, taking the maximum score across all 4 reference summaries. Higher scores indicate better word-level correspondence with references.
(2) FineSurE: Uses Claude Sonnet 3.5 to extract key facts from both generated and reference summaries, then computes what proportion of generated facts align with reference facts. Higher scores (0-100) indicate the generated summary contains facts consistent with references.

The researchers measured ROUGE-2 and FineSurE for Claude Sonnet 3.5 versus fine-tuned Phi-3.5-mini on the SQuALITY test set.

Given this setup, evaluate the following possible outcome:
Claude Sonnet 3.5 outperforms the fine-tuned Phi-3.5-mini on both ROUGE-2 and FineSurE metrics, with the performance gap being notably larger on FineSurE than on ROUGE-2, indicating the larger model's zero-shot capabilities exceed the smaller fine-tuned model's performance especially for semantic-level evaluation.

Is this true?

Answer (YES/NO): NO